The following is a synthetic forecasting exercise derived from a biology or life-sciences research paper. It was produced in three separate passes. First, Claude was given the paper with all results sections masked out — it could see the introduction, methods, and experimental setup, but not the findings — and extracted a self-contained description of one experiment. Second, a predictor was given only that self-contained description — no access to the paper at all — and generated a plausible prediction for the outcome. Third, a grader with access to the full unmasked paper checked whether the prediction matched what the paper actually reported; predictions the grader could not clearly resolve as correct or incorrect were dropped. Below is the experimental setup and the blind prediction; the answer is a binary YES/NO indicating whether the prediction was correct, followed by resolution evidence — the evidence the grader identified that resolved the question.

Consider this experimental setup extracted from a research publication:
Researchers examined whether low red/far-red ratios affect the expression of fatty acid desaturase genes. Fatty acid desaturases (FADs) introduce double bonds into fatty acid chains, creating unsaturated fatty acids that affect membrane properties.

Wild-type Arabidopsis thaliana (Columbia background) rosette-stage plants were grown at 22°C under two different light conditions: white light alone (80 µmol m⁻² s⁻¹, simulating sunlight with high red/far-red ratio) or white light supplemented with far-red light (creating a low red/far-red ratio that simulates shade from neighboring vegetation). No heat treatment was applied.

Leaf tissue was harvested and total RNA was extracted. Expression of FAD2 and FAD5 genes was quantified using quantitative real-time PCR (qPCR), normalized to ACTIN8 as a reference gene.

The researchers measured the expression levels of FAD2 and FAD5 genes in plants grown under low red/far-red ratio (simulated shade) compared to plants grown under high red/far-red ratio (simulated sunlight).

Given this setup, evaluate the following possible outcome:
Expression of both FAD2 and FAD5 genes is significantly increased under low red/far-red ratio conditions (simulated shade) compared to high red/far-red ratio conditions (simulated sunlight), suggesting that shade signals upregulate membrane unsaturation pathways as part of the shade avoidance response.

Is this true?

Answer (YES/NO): NO